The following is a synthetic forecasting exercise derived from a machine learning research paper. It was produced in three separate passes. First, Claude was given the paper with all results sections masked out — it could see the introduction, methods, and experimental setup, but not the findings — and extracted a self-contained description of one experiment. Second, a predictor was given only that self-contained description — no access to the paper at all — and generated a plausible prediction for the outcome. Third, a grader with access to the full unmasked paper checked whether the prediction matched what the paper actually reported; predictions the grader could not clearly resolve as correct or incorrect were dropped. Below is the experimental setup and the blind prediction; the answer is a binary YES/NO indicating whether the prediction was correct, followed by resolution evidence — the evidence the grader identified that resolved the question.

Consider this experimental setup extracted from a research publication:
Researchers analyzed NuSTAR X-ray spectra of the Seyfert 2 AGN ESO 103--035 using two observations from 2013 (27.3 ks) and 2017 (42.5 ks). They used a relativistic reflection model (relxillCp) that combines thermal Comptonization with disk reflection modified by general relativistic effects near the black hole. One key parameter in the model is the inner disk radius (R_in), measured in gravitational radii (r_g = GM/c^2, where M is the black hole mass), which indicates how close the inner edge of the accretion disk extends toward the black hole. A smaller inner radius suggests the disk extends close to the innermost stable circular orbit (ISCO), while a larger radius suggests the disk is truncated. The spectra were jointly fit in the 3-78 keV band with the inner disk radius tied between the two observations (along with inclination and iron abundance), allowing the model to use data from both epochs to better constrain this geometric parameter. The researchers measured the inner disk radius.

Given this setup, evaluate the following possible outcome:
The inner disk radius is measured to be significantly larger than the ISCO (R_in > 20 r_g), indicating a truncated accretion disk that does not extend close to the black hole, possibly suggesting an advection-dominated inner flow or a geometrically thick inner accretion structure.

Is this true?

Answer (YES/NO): YES